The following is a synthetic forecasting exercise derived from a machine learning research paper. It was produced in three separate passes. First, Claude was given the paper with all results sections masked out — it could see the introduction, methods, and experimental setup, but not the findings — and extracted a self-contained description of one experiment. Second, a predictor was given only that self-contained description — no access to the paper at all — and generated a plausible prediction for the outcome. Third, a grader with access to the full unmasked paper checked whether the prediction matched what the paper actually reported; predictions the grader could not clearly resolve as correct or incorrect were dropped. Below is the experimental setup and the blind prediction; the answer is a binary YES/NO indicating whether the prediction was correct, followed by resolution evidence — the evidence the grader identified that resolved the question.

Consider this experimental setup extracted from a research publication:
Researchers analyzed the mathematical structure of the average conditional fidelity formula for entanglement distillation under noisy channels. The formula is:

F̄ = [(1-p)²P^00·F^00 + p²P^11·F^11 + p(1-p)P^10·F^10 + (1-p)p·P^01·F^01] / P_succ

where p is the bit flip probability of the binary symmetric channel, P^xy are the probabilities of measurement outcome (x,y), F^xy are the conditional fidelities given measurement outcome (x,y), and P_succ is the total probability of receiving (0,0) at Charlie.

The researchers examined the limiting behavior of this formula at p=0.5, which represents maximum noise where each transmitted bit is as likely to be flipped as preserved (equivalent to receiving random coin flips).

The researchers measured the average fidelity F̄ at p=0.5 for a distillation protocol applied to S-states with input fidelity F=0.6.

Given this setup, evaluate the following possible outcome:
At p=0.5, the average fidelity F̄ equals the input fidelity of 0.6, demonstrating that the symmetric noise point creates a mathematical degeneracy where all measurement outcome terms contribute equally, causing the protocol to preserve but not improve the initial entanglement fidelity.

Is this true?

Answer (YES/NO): NO